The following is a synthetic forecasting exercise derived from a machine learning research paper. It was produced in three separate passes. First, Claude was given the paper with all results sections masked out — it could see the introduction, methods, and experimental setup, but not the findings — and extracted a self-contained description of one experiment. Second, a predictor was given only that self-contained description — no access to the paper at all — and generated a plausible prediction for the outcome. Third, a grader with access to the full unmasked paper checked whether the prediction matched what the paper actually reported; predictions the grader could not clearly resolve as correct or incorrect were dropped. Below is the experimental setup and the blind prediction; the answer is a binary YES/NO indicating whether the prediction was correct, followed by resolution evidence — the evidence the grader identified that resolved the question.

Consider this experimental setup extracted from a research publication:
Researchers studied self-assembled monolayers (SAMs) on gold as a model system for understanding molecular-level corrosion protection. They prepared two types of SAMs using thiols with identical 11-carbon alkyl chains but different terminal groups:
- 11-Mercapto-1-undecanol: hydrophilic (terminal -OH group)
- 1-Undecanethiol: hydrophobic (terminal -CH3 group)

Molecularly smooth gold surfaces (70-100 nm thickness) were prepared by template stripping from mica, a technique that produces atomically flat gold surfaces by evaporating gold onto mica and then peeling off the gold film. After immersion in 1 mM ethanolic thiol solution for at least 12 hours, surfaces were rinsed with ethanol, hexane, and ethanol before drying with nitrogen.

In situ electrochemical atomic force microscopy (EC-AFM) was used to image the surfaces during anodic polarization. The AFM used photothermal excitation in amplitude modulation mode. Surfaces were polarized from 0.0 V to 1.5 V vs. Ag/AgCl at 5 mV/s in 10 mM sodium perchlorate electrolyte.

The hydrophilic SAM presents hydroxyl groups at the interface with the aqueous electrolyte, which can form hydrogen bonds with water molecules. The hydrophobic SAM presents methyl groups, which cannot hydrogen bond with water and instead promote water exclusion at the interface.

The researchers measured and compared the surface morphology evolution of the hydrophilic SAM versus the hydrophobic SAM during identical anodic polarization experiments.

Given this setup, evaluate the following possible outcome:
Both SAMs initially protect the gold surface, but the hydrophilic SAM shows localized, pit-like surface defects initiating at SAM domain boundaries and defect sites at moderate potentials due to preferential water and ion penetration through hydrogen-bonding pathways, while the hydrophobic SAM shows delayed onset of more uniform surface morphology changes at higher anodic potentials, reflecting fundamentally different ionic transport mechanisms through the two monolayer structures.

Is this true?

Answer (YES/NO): NO